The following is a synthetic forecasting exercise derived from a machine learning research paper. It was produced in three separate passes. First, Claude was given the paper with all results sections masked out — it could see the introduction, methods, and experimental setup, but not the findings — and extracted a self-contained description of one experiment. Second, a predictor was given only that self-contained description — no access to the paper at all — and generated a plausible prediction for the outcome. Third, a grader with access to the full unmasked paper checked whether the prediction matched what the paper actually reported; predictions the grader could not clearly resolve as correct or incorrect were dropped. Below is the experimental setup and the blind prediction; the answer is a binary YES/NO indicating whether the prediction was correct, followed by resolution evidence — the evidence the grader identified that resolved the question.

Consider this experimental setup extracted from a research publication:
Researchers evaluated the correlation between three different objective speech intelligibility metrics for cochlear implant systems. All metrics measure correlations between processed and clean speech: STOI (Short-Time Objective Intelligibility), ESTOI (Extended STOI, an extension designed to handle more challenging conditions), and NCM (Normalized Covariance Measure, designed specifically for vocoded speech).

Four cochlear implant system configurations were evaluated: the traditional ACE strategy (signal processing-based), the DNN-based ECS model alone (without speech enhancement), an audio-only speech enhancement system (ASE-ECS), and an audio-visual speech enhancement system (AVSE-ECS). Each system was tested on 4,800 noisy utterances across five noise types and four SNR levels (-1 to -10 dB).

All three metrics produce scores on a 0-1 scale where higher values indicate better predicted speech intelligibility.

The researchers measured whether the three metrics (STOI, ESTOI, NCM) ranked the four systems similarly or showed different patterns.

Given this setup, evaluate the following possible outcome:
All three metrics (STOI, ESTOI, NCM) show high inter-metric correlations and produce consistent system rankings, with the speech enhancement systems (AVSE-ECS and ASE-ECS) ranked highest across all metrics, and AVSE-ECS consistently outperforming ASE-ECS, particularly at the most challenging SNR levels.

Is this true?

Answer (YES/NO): NO